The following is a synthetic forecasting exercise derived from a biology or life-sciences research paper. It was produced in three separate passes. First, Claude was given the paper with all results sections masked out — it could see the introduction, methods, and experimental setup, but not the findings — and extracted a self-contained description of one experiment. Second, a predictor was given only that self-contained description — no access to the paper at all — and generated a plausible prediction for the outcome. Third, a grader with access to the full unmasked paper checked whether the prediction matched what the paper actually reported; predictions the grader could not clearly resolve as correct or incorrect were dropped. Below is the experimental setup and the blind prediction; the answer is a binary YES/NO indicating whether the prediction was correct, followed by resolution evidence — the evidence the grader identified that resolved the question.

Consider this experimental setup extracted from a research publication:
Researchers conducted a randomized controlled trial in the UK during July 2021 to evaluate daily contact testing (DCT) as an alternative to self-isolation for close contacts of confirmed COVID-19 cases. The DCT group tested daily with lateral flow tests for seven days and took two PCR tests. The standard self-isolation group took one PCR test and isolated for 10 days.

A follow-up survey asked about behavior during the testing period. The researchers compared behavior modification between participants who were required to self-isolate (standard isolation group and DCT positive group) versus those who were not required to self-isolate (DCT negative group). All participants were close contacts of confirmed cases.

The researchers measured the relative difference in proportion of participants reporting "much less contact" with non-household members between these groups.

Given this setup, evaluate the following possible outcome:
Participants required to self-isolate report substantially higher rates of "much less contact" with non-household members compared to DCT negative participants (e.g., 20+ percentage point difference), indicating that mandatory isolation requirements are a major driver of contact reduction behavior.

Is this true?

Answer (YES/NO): NO